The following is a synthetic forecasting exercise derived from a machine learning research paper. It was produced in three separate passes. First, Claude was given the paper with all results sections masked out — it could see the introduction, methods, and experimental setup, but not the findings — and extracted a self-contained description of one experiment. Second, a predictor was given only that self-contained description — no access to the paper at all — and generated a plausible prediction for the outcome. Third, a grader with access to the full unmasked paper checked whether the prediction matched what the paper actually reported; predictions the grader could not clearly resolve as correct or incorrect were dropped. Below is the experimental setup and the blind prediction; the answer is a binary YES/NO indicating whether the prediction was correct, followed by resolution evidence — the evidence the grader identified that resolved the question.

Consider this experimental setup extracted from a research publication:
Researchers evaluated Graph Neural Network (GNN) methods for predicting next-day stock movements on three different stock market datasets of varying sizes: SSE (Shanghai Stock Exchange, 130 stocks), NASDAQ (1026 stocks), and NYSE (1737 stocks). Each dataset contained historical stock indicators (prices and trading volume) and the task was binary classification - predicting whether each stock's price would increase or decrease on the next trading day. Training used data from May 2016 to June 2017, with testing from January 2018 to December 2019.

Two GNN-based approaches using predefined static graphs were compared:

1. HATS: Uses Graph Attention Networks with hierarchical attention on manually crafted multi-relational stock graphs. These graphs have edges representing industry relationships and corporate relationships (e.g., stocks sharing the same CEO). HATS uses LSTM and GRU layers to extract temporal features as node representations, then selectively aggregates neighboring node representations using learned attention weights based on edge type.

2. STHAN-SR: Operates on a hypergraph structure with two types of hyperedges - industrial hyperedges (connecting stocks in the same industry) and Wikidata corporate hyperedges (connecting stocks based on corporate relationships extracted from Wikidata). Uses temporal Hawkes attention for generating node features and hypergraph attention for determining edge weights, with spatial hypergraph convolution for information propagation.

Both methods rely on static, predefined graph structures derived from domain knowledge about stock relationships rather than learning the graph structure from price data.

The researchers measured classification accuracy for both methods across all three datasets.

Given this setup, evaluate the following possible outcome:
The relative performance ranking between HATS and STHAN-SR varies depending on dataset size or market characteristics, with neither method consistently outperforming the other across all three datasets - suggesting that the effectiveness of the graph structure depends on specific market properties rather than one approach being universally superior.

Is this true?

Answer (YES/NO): NO